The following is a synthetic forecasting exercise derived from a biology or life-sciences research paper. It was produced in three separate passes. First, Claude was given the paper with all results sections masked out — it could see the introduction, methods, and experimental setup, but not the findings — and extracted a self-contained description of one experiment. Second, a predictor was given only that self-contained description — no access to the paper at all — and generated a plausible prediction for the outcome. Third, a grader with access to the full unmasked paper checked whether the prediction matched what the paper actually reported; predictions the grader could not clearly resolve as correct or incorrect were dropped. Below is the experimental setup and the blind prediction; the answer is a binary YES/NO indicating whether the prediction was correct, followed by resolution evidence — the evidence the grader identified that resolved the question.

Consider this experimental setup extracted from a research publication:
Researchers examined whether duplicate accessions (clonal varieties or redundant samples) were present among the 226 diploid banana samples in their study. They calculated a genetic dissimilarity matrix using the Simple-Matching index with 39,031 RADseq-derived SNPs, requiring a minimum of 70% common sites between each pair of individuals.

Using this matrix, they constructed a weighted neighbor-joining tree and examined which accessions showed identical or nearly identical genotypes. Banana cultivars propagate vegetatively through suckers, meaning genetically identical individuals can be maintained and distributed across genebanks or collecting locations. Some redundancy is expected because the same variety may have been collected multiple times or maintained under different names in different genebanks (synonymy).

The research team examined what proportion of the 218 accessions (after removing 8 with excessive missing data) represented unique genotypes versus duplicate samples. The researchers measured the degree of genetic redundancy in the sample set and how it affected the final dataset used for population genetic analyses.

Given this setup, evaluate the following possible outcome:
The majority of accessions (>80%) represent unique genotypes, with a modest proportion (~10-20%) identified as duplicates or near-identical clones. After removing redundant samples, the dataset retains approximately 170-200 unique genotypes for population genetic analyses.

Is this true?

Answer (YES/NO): NO